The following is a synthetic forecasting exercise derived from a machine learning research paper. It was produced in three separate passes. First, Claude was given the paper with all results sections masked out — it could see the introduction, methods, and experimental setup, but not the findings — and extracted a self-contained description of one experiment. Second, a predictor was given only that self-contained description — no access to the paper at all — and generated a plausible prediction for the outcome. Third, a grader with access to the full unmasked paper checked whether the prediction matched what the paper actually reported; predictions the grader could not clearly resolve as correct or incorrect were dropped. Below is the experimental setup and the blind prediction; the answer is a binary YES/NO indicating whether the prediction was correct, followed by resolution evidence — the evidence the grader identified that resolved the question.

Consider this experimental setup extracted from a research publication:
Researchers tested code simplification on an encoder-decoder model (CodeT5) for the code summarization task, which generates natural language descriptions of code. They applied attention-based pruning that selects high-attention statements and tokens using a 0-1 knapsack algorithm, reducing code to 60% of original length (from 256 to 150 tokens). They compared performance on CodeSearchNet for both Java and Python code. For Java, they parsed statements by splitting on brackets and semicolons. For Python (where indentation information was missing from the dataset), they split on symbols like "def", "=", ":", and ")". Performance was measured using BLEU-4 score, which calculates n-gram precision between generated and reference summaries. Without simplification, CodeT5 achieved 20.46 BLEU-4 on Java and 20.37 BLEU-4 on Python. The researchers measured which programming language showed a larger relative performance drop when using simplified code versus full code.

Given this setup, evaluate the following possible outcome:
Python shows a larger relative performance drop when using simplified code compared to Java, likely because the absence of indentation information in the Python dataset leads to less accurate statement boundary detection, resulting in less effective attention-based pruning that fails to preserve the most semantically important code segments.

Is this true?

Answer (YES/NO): YES